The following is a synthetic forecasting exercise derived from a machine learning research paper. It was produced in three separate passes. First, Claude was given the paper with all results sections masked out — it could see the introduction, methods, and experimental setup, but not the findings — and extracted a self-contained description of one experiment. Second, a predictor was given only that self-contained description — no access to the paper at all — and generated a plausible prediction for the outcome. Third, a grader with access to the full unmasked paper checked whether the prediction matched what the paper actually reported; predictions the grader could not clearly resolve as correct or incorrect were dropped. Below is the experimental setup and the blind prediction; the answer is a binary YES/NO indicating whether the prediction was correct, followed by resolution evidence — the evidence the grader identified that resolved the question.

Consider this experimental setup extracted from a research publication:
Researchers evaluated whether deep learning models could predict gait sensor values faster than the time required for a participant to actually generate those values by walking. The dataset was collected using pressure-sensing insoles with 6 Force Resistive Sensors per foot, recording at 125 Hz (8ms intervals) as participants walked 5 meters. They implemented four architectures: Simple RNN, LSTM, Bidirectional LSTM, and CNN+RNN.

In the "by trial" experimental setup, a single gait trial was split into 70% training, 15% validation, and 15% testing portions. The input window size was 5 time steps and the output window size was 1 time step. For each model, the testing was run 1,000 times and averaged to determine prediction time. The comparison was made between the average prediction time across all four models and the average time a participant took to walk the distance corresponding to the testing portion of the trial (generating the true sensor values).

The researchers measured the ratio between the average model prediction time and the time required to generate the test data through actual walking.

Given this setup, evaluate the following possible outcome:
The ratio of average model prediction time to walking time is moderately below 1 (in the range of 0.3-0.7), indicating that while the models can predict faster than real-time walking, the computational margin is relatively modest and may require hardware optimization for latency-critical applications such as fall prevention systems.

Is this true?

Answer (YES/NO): NO